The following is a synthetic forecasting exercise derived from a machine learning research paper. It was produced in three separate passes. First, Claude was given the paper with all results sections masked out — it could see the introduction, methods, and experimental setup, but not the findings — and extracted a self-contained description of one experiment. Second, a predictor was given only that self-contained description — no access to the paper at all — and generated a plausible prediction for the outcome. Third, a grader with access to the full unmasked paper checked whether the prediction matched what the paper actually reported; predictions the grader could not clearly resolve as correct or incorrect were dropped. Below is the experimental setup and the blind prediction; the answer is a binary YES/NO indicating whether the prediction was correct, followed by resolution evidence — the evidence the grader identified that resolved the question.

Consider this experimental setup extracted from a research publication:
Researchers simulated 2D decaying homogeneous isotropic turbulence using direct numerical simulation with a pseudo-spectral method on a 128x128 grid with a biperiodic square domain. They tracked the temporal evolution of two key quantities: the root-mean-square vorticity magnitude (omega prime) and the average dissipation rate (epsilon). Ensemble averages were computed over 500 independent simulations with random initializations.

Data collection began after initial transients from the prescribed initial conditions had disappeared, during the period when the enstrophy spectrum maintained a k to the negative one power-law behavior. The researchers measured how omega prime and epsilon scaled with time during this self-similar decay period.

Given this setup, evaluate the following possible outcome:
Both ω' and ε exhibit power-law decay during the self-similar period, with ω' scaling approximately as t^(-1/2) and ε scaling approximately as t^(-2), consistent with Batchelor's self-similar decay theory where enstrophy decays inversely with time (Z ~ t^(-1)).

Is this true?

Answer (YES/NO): NO